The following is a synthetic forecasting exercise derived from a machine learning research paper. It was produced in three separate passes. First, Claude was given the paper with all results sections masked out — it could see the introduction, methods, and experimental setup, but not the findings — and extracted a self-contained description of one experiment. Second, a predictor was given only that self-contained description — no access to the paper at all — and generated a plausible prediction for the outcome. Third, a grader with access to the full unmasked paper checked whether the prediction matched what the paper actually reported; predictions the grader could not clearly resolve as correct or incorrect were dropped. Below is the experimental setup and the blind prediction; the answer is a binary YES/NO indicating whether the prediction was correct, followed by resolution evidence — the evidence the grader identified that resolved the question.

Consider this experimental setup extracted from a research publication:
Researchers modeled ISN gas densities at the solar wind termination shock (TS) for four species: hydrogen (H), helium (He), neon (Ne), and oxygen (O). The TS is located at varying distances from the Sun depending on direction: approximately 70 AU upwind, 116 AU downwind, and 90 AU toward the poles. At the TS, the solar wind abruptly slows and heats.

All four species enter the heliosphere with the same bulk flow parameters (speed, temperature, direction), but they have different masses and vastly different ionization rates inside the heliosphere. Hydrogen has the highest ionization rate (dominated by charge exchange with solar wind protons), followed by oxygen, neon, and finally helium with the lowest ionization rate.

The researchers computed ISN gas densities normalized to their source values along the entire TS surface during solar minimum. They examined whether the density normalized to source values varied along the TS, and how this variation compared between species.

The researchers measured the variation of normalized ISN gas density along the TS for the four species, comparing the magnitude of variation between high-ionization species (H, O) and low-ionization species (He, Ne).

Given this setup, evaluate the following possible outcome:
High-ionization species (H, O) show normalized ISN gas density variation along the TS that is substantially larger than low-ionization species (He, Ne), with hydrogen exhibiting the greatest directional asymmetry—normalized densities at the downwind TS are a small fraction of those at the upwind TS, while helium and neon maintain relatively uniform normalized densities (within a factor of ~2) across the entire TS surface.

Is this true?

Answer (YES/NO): NO